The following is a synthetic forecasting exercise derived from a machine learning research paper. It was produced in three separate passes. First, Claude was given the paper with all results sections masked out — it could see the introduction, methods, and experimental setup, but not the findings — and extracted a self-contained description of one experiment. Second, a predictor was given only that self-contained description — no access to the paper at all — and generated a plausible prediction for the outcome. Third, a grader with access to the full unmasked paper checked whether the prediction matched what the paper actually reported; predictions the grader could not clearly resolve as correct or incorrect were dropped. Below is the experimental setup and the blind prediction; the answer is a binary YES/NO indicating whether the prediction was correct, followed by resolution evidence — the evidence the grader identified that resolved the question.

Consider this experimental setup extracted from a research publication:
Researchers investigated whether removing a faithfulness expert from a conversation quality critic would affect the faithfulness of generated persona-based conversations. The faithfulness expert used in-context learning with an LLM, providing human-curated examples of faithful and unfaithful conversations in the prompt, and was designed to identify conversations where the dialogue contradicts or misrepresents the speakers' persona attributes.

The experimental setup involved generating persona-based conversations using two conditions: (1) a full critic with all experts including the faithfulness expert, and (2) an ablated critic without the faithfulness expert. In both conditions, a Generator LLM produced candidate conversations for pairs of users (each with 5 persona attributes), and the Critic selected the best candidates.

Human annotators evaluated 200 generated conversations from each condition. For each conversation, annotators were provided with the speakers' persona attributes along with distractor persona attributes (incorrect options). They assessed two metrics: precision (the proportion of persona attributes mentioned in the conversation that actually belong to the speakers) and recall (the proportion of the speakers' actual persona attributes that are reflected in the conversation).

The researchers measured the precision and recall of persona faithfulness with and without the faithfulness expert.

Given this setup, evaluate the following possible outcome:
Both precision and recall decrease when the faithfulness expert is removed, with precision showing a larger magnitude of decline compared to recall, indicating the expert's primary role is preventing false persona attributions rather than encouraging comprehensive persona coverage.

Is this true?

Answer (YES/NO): NO